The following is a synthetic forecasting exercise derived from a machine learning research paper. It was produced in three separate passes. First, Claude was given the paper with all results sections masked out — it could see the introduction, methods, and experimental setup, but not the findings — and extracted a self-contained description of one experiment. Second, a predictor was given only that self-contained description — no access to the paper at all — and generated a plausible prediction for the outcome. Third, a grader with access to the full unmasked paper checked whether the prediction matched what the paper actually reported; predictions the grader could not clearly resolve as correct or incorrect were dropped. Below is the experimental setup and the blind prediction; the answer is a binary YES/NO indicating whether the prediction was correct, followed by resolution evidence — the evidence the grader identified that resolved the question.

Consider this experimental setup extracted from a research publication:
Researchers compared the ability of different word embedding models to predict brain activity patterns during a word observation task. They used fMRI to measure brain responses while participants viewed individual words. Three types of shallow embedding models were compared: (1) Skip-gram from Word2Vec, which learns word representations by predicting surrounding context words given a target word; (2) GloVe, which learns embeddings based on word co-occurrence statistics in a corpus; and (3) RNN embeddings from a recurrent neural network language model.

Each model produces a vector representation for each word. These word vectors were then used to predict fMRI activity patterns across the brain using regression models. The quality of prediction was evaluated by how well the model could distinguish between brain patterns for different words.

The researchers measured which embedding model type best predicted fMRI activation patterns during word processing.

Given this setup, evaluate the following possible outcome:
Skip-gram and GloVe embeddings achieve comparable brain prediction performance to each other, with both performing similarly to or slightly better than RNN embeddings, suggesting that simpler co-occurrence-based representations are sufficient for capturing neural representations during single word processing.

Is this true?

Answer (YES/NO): YES